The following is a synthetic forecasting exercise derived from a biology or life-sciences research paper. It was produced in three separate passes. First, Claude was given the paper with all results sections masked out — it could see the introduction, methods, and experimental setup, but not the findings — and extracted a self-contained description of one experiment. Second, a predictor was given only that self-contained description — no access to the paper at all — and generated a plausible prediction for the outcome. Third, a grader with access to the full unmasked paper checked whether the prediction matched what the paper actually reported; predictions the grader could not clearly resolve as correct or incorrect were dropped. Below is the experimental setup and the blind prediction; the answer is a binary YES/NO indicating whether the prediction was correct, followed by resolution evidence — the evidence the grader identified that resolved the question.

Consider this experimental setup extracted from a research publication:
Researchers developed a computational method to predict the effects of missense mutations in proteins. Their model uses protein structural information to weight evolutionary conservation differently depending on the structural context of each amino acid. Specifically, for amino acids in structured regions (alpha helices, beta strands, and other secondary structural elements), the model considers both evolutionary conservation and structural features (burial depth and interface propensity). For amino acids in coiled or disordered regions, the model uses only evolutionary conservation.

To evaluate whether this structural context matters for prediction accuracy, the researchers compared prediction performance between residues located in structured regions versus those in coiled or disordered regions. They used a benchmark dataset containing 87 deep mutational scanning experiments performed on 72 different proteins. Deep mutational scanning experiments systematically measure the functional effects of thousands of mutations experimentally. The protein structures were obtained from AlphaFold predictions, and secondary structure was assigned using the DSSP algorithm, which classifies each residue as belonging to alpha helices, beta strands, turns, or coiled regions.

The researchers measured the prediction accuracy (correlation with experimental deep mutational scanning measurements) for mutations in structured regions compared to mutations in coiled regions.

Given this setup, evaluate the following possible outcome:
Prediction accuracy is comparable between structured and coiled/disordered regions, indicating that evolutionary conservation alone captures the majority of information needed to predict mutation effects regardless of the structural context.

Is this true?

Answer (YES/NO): NO